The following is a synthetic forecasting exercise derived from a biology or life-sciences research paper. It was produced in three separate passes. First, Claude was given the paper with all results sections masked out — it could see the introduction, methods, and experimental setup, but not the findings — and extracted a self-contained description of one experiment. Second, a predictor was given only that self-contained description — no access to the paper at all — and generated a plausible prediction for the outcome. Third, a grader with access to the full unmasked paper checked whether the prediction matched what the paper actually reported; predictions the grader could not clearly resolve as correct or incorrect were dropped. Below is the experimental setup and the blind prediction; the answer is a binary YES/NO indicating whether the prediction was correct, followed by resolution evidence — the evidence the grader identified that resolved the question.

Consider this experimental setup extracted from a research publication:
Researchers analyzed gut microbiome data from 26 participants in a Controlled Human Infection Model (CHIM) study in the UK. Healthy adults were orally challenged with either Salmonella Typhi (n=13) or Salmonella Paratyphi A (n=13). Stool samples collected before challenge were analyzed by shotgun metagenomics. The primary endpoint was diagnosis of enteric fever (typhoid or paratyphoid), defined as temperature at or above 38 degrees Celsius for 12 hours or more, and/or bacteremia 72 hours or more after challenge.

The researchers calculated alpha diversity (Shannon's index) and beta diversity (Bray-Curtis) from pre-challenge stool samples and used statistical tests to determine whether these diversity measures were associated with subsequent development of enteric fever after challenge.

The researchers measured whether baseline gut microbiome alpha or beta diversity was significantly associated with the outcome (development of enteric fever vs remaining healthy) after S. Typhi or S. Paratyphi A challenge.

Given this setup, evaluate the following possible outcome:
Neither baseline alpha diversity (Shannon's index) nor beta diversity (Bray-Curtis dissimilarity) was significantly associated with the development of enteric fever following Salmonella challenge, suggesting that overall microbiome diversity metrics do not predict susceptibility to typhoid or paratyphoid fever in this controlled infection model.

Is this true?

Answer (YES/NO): YES